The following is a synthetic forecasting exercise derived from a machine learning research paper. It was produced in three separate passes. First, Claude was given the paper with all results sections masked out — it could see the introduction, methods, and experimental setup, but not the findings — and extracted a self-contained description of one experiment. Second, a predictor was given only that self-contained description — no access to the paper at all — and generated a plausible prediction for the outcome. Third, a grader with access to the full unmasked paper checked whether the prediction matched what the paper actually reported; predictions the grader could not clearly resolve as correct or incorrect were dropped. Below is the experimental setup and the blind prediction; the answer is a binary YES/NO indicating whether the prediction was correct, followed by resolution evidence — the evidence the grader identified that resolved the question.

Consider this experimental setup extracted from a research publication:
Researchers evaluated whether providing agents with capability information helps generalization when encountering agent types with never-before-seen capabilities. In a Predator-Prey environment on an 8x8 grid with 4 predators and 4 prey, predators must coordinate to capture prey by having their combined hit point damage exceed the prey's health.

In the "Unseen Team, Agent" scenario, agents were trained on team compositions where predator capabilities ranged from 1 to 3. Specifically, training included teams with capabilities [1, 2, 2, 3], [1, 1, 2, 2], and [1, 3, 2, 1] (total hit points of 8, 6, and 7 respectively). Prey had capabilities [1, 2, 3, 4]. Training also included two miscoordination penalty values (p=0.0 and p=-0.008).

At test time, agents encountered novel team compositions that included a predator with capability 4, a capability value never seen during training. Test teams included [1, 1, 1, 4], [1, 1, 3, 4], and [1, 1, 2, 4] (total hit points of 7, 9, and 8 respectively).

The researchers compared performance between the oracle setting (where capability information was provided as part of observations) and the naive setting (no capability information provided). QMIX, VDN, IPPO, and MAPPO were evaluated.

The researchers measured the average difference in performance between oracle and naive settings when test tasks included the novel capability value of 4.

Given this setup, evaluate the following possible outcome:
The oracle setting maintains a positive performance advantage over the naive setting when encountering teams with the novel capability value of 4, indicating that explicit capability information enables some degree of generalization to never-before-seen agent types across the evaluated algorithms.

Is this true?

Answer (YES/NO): NO